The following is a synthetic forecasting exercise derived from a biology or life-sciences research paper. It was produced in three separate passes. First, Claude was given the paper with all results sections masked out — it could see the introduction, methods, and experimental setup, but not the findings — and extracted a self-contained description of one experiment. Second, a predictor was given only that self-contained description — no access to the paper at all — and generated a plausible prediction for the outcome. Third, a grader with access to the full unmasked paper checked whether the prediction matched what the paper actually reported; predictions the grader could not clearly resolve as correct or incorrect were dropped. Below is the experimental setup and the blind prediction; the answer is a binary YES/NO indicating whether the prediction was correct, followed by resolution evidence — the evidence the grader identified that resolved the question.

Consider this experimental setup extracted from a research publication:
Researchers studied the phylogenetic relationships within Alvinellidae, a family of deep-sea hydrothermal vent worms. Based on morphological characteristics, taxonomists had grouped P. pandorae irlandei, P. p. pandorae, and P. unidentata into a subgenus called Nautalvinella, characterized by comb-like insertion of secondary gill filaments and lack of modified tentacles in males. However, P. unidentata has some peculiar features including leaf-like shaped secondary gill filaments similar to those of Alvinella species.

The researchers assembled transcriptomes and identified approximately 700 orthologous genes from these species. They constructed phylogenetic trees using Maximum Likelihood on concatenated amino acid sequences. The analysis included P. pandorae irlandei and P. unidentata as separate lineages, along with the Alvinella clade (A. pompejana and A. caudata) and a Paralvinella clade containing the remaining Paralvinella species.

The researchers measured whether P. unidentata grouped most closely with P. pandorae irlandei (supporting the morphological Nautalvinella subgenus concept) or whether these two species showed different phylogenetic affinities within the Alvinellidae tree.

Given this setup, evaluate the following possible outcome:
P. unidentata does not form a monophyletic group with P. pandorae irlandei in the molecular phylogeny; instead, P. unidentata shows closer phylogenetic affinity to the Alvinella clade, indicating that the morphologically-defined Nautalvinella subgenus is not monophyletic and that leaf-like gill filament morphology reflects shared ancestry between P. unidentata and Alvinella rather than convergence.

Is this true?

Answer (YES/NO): YES